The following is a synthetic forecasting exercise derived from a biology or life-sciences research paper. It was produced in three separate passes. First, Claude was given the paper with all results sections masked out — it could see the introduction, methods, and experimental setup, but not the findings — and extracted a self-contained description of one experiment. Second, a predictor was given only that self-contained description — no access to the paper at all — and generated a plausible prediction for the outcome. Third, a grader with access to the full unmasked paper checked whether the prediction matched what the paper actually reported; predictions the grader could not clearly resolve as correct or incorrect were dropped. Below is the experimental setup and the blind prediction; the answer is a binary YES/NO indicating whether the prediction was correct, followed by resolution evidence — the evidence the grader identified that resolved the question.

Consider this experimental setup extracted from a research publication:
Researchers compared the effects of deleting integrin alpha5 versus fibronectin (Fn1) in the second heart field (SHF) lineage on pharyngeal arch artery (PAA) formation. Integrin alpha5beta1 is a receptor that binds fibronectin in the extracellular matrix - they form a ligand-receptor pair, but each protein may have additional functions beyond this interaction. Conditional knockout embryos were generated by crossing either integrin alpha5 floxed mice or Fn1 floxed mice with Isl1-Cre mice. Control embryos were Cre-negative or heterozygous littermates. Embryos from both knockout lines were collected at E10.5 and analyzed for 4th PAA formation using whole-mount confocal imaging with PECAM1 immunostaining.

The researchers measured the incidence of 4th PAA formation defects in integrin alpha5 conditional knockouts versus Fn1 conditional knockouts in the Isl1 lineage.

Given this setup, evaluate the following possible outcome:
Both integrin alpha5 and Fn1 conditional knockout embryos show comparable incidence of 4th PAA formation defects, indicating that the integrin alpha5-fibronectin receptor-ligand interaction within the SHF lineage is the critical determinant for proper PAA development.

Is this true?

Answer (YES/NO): YES